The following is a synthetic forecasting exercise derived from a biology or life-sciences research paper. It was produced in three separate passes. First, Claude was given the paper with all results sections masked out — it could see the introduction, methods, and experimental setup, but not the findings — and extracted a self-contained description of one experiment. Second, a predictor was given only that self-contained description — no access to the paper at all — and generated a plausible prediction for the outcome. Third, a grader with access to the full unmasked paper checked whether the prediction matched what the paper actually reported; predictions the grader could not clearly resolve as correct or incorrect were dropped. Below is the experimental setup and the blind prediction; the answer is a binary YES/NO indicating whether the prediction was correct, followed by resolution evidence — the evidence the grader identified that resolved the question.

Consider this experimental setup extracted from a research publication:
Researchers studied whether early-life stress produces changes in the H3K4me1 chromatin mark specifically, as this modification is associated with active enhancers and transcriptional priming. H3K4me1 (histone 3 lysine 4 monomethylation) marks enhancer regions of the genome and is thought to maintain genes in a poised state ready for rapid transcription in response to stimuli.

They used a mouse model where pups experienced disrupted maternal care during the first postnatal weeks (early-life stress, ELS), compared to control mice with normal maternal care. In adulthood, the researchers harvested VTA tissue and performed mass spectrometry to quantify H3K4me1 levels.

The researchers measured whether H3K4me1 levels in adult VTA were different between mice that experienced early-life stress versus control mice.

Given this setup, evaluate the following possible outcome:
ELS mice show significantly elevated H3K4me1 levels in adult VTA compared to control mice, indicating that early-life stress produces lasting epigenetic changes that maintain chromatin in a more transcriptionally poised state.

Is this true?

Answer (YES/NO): YES